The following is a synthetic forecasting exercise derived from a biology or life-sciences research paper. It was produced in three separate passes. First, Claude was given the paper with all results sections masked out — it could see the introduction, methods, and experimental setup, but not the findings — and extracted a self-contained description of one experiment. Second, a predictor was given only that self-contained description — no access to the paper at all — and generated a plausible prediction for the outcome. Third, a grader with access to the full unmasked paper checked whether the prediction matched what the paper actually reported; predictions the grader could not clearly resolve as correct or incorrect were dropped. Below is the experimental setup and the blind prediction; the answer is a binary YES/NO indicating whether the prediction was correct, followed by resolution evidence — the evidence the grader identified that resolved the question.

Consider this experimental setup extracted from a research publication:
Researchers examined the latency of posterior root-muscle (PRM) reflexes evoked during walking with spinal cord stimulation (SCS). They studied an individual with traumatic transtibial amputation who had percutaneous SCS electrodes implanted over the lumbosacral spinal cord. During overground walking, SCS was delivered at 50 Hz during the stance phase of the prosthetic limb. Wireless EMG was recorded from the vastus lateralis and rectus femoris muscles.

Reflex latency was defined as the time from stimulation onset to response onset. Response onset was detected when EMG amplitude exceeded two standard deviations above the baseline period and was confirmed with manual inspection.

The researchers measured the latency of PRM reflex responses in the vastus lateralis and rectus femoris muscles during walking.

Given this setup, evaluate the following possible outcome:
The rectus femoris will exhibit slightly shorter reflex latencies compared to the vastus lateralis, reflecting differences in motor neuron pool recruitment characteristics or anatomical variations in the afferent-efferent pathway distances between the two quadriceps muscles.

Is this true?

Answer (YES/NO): NO